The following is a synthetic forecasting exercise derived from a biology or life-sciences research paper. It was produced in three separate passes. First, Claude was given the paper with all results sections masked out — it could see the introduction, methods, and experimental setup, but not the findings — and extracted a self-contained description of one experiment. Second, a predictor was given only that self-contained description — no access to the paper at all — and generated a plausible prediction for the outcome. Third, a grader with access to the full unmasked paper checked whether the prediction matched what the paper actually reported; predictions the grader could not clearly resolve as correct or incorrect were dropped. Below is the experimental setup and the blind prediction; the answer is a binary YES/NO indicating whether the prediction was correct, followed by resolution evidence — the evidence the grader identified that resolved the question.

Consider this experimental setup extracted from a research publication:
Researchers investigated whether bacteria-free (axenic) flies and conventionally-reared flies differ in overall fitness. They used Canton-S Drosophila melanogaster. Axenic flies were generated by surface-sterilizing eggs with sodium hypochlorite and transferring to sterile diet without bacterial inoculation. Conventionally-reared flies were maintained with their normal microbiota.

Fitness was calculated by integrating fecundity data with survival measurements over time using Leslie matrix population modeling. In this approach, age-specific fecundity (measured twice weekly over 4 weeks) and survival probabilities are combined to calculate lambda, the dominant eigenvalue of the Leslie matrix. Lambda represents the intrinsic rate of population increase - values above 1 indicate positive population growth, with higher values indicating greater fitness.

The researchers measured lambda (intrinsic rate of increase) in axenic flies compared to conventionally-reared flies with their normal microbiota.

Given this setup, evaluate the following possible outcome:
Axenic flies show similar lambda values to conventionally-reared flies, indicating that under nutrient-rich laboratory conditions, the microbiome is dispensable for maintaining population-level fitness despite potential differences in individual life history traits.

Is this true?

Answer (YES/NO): YES